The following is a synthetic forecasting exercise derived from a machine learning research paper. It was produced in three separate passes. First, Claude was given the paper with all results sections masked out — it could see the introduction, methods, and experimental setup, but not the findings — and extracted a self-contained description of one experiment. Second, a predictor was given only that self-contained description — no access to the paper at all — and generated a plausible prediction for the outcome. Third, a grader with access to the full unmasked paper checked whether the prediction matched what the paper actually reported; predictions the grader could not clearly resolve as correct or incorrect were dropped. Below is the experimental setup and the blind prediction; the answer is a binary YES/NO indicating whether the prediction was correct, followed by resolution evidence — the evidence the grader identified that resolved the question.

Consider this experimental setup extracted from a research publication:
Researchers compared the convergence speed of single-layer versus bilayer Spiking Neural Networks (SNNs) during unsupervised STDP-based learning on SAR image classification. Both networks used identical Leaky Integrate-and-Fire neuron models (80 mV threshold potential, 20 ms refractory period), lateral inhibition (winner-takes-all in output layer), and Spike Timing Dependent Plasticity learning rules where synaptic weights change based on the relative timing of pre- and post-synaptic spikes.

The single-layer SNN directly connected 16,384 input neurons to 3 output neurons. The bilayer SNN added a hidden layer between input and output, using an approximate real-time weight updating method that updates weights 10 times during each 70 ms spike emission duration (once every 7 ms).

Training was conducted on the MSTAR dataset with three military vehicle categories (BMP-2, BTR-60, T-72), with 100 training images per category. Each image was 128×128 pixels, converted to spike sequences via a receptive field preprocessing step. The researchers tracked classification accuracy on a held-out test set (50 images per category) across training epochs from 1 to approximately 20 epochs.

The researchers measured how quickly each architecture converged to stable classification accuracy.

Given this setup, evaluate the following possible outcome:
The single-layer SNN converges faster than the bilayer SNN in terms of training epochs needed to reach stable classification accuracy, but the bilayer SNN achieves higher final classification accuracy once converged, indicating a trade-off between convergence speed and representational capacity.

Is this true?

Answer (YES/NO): NO